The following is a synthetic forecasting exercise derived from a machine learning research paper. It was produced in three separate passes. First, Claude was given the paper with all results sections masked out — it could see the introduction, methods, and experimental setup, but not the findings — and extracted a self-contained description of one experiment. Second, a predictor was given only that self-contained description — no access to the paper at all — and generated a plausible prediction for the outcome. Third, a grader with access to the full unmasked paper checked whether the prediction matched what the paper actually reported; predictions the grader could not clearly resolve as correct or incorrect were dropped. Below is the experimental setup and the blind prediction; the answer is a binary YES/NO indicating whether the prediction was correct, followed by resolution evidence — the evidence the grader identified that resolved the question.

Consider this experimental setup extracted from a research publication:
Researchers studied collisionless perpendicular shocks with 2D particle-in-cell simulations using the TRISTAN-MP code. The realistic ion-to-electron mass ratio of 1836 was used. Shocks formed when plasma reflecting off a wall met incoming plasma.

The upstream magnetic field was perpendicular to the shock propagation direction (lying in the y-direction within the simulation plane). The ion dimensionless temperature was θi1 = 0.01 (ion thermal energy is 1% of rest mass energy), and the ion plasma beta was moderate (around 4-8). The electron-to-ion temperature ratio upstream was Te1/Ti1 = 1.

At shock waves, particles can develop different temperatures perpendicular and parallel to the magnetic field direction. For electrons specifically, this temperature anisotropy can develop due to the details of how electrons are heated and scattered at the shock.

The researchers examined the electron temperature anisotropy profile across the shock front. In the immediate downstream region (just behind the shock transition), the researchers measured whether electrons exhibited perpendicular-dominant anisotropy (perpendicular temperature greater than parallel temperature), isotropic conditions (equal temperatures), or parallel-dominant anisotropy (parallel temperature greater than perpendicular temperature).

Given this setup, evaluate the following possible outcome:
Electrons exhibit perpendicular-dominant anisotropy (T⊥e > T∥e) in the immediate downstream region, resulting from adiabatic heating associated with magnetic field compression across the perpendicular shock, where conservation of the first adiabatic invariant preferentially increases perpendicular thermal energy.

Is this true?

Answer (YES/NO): NO